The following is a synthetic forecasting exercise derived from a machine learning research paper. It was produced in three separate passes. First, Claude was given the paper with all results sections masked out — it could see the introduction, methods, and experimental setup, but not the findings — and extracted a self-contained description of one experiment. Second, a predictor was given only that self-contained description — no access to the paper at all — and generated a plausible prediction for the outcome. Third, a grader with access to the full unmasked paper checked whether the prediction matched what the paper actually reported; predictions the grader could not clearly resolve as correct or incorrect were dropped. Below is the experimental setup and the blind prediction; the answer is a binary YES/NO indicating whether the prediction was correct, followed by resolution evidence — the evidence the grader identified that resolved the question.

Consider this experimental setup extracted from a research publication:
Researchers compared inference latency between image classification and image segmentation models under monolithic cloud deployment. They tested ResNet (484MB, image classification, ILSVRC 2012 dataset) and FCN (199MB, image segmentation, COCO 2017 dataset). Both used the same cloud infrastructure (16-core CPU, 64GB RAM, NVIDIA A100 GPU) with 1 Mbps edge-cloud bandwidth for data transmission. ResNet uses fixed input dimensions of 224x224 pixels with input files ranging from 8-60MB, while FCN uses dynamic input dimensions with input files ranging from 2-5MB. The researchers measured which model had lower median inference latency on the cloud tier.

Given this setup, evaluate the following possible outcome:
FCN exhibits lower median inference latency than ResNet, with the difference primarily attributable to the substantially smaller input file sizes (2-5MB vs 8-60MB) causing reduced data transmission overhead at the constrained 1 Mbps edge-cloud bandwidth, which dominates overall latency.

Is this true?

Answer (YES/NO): YES